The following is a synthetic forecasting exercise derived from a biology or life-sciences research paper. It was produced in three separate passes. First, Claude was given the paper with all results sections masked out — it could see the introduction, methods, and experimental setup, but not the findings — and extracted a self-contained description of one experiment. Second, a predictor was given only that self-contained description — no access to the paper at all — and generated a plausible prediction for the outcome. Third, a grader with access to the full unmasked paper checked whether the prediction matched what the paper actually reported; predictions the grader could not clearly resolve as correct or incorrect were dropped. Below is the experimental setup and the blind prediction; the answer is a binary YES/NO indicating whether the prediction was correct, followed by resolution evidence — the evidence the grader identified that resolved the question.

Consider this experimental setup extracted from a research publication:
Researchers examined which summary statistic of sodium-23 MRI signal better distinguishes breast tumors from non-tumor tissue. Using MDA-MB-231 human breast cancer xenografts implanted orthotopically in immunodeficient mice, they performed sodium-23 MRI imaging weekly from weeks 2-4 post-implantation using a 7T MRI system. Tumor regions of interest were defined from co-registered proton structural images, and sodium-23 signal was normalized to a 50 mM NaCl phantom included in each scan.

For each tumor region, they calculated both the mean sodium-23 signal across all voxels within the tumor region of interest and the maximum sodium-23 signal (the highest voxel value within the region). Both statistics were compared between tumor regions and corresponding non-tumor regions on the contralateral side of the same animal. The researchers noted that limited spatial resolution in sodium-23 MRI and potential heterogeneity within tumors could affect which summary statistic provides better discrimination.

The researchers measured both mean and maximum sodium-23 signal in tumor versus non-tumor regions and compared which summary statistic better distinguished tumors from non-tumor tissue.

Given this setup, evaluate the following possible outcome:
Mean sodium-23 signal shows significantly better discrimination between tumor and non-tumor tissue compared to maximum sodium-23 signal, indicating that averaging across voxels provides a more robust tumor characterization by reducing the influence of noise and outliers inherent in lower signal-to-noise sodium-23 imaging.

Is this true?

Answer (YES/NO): NO